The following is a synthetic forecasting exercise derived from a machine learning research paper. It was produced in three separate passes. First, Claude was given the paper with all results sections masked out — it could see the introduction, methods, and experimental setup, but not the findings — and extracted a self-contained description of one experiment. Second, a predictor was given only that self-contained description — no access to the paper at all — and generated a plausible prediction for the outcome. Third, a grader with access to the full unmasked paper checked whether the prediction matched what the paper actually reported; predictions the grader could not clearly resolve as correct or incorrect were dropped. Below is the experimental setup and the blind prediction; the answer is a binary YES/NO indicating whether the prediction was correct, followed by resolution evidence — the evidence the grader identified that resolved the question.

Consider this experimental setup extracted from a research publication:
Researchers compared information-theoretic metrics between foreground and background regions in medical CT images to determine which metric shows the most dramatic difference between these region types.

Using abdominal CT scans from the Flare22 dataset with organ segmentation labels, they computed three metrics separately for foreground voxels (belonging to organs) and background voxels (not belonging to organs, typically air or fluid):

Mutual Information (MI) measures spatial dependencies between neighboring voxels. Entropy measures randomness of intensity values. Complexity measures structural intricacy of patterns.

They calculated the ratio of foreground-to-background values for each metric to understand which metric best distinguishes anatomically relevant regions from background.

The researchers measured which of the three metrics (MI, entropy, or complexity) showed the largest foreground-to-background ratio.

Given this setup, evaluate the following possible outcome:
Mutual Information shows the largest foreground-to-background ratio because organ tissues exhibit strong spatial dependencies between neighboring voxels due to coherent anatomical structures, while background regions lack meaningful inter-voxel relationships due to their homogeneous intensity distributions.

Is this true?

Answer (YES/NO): NO